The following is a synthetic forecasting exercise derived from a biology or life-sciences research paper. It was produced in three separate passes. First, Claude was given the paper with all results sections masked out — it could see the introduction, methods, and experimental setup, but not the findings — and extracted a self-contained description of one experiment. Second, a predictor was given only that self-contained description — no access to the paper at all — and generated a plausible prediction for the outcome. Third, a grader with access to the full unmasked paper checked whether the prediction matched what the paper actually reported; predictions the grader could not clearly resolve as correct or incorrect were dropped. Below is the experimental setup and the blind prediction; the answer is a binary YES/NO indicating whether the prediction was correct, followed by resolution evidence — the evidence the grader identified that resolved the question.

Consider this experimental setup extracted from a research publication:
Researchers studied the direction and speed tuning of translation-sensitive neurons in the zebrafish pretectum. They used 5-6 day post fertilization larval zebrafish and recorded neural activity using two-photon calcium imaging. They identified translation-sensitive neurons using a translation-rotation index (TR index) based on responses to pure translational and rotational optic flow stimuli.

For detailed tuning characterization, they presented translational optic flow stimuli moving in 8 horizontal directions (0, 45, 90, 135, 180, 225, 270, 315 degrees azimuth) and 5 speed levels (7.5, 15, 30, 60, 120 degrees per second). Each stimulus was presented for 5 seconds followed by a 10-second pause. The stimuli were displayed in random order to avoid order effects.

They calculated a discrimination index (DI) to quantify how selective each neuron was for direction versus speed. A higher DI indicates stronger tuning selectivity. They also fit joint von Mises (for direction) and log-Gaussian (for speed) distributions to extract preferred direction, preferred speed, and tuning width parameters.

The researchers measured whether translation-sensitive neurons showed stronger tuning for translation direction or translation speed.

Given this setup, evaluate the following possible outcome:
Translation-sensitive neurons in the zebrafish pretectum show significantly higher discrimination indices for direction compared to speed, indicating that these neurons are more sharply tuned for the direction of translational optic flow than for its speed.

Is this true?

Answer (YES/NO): NO